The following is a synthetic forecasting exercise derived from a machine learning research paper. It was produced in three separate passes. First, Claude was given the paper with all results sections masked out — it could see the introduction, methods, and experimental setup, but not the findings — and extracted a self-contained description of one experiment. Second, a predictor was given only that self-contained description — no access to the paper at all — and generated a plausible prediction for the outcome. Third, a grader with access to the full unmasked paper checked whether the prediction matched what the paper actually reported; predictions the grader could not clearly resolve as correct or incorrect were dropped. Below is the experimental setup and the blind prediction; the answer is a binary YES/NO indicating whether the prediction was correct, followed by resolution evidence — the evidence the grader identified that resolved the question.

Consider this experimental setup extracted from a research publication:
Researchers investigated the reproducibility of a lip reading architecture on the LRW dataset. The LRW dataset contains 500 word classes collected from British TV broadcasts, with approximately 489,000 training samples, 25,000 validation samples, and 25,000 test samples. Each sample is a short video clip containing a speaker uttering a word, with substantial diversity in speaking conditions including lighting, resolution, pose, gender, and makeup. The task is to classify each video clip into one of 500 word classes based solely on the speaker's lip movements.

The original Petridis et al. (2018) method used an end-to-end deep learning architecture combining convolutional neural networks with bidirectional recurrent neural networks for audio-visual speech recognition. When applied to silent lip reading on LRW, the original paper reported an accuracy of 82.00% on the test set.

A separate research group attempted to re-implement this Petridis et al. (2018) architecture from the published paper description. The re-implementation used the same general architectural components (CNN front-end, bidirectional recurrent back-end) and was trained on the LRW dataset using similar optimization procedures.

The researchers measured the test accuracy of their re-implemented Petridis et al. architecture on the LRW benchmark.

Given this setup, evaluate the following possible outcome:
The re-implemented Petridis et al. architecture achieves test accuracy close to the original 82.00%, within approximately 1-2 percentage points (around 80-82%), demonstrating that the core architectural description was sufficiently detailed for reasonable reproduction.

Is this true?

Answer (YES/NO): YES